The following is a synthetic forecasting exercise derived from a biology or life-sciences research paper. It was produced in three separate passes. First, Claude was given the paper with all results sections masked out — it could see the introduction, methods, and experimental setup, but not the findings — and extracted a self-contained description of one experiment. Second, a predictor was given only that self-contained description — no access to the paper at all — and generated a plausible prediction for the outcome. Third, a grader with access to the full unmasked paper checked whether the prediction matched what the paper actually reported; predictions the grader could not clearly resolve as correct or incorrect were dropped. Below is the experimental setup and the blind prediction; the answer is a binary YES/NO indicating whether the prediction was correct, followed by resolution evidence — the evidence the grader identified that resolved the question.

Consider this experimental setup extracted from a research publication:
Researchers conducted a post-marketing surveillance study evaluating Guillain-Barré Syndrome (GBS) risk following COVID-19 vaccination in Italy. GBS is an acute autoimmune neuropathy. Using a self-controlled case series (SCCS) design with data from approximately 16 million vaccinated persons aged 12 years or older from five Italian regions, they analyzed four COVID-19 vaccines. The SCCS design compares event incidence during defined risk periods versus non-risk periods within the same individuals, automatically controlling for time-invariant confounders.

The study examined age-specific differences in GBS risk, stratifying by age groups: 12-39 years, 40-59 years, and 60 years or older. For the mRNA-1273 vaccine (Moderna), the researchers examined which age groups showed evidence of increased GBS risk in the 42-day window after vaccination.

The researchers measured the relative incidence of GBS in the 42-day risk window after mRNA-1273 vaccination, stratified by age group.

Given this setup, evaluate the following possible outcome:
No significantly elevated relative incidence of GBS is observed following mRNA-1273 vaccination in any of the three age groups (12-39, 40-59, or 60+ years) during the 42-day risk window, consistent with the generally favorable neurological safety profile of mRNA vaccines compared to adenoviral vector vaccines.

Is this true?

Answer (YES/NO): NO